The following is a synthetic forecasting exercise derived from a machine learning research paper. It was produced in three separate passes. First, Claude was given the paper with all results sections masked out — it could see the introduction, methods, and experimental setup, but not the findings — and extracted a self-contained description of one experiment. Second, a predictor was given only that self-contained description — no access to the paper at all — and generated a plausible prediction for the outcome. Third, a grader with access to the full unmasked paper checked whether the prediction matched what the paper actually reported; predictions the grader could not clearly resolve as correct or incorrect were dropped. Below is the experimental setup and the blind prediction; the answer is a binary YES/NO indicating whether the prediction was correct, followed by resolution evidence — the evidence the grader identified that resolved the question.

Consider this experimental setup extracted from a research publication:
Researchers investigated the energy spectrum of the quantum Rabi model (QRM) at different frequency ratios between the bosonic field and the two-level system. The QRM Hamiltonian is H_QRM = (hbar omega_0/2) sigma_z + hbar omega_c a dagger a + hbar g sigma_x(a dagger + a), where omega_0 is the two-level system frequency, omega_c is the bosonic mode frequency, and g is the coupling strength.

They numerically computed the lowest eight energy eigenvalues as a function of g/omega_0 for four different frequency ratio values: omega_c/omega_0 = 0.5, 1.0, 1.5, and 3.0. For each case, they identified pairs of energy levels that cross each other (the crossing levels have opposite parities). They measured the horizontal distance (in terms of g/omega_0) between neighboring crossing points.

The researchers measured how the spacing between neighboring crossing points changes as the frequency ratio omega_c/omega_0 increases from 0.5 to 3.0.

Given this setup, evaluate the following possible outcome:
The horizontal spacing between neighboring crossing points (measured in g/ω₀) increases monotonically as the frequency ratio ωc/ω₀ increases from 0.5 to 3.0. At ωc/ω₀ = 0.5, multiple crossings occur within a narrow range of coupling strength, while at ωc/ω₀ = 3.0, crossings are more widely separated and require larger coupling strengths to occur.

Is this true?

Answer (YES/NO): YES